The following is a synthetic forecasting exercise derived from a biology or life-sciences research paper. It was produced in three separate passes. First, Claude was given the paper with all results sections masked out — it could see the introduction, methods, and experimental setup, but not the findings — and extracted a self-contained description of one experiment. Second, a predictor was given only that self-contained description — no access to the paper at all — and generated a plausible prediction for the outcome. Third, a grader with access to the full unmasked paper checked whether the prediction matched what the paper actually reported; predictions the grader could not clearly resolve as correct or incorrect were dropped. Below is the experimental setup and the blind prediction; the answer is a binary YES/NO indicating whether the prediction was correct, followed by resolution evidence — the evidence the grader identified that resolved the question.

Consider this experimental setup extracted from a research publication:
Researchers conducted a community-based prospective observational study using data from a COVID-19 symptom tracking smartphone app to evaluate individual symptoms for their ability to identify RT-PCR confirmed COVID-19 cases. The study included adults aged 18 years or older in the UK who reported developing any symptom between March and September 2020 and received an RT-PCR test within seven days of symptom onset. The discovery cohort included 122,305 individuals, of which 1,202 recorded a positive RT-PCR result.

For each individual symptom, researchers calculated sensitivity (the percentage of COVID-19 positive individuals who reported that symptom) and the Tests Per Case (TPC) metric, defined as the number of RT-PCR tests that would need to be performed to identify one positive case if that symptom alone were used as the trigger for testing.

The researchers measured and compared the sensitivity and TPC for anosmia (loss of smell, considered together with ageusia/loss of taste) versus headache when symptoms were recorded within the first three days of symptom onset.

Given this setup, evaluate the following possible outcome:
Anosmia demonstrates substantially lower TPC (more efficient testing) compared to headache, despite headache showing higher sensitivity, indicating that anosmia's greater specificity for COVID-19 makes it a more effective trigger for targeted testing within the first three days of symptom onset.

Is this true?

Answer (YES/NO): YES